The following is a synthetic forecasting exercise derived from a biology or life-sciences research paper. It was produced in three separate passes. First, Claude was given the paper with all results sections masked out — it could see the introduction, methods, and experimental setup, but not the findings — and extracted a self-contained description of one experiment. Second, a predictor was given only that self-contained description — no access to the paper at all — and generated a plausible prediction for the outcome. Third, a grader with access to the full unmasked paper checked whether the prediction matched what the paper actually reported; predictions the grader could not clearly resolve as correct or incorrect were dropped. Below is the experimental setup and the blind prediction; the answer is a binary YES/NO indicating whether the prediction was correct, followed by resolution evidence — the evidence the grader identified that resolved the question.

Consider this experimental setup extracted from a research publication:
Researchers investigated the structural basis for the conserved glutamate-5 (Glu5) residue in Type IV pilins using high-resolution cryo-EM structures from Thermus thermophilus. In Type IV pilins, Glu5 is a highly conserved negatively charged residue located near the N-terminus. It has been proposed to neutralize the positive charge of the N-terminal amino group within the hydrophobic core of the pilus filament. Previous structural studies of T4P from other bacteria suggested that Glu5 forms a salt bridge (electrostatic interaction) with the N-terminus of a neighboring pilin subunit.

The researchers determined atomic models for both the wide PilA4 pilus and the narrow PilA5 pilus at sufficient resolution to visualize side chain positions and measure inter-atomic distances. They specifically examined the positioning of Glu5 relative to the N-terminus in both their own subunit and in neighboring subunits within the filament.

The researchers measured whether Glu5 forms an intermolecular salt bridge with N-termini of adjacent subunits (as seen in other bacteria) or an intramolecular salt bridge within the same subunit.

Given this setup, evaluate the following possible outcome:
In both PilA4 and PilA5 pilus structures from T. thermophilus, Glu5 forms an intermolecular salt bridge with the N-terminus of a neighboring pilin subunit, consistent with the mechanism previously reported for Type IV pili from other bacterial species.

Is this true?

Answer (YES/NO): NO